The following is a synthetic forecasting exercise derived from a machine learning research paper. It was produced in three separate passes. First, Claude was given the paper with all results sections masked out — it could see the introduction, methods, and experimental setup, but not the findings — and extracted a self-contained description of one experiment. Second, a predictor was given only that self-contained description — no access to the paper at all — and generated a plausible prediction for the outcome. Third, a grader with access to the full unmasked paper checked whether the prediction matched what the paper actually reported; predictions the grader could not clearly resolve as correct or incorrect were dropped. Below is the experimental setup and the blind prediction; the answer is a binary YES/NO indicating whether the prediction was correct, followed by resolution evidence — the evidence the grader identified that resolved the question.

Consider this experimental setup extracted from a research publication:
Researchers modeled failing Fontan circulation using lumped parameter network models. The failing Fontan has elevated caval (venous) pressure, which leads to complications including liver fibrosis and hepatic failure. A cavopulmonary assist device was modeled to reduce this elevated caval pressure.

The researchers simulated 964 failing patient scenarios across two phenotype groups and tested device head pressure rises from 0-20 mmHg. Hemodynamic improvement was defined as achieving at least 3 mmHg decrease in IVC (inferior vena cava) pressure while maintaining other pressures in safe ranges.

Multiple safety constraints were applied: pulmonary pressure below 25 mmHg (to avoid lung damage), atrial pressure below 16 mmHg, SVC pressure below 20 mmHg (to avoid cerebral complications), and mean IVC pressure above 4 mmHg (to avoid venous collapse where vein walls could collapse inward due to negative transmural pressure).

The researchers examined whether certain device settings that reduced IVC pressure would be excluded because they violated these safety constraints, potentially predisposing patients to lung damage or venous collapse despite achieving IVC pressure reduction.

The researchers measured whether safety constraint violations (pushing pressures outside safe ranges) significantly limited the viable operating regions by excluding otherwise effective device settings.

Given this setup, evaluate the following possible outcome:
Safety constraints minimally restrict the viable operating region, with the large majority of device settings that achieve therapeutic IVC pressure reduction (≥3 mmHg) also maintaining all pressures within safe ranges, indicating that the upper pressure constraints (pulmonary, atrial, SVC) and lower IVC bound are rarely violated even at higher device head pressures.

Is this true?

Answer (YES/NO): NO